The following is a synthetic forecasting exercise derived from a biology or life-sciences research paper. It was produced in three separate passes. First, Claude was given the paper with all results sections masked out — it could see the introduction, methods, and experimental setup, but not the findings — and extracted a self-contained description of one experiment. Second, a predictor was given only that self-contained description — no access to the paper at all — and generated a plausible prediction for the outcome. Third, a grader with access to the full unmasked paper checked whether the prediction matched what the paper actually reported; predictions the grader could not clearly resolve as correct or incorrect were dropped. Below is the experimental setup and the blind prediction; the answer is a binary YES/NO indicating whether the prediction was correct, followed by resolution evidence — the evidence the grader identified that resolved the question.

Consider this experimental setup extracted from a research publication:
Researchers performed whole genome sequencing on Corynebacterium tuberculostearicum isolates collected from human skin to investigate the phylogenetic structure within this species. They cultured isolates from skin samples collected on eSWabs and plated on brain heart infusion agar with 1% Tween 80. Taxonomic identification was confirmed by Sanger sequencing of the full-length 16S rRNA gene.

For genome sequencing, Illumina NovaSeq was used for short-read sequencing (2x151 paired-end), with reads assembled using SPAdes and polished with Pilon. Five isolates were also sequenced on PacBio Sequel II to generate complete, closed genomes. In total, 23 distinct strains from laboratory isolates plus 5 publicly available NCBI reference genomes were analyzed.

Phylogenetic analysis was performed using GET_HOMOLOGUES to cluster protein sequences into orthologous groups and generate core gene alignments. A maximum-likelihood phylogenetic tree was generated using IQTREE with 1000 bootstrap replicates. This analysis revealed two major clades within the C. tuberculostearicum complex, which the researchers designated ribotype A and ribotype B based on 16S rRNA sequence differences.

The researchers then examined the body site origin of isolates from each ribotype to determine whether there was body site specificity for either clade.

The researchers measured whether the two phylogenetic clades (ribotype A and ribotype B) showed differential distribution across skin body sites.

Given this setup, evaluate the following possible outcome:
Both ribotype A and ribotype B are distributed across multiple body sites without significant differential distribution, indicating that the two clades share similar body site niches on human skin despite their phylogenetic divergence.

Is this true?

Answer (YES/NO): NO